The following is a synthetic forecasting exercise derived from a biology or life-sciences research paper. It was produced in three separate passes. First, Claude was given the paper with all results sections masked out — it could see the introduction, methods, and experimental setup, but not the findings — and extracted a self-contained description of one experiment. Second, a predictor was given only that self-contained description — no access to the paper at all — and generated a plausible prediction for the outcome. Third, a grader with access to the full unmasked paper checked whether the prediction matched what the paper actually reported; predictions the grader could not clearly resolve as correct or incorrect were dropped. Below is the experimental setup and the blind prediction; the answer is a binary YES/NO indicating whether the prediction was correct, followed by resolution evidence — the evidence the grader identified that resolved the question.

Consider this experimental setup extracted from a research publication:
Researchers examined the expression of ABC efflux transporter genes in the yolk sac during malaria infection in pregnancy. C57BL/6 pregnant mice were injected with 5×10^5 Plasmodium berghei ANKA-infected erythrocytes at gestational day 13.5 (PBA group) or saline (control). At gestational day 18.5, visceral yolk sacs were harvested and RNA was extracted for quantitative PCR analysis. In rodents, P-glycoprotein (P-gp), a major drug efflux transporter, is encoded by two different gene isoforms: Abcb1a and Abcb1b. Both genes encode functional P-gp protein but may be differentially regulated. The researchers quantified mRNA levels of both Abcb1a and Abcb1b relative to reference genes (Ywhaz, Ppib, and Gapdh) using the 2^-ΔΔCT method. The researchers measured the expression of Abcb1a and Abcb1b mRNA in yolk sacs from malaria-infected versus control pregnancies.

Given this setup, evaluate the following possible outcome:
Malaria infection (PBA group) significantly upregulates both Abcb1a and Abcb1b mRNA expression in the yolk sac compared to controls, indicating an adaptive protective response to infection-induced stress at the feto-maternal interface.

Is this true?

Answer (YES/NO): NO